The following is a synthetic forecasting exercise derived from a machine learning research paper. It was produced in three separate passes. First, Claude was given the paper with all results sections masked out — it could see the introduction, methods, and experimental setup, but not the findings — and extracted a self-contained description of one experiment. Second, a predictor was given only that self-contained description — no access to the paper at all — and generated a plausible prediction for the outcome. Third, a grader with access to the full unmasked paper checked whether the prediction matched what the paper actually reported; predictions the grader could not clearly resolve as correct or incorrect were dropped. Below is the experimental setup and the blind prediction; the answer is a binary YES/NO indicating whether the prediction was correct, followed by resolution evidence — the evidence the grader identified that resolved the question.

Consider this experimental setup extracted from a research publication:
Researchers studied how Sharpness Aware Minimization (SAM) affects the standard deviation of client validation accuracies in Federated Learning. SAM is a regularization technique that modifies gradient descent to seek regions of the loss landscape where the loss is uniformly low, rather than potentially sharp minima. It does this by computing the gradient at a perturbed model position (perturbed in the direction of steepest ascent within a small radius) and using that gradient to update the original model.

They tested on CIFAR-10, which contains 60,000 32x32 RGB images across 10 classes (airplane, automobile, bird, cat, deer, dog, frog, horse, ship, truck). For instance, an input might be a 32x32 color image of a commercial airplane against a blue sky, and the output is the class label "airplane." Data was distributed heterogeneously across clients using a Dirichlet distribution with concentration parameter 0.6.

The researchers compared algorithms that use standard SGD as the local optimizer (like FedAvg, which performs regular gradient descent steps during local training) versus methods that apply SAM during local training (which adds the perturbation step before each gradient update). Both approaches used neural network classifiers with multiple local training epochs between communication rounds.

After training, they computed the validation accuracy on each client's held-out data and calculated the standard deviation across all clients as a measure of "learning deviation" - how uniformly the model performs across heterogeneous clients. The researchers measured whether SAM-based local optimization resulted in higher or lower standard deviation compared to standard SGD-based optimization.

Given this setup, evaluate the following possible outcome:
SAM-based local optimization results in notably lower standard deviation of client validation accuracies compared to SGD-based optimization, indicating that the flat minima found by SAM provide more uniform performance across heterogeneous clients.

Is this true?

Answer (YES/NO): YES